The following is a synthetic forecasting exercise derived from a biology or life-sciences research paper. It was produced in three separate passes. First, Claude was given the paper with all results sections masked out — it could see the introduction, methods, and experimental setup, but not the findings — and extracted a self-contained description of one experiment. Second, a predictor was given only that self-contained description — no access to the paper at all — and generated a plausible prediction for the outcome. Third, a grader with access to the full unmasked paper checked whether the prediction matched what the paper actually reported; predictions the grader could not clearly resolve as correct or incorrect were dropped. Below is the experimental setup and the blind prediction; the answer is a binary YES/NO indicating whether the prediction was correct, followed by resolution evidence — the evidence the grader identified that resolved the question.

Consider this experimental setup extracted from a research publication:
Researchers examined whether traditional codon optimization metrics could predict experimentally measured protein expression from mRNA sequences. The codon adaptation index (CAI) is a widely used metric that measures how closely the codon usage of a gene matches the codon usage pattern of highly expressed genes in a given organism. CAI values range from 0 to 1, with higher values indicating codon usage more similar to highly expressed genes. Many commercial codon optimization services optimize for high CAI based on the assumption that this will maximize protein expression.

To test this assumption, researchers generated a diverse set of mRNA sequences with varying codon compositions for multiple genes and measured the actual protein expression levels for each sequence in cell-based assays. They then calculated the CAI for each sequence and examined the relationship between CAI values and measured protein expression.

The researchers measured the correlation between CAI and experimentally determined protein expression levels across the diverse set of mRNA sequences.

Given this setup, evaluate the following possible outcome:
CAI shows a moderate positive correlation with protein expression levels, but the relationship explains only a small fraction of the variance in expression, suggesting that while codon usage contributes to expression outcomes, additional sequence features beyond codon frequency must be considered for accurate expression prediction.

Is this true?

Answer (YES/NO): NO